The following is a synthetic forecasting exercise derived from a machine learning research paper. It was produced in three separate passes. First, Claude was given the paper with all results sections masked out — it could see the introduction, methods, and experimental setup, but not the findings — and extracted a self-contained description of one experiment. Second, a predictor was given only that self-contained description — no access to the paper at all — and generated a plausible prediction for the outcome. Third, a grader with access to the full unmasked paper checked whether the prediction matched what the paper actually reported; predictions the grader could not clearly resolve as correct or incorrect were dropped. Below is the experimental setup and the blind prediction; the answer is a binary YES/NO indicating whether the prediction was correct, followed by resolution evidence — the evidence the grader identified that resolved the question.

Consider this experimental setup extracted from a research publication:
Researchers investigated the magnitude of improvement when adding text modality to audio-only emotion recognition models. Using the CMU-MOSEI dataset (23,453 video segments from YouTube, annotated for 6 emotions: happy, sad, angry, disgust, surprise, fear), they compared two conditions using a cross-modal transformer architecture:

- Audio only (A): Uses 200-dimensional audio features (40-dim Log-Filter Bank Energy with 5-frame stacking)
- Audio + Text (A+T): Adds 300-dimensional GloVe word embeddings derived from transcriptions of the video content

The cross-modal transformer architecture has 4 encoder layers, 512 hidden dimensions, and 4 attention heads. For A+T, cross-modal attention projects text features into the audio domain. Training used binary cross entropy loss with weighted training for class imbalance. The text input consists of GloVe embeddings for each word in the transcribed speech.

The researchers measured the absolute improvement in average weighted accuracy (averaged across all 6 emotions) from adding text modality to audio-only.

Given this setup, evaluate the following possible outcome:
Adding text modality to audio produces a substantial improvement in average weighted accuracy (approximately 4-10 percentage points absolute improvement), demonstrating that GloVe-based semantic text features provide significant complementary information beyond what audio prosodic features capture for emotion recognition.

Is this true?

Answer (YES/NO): YES